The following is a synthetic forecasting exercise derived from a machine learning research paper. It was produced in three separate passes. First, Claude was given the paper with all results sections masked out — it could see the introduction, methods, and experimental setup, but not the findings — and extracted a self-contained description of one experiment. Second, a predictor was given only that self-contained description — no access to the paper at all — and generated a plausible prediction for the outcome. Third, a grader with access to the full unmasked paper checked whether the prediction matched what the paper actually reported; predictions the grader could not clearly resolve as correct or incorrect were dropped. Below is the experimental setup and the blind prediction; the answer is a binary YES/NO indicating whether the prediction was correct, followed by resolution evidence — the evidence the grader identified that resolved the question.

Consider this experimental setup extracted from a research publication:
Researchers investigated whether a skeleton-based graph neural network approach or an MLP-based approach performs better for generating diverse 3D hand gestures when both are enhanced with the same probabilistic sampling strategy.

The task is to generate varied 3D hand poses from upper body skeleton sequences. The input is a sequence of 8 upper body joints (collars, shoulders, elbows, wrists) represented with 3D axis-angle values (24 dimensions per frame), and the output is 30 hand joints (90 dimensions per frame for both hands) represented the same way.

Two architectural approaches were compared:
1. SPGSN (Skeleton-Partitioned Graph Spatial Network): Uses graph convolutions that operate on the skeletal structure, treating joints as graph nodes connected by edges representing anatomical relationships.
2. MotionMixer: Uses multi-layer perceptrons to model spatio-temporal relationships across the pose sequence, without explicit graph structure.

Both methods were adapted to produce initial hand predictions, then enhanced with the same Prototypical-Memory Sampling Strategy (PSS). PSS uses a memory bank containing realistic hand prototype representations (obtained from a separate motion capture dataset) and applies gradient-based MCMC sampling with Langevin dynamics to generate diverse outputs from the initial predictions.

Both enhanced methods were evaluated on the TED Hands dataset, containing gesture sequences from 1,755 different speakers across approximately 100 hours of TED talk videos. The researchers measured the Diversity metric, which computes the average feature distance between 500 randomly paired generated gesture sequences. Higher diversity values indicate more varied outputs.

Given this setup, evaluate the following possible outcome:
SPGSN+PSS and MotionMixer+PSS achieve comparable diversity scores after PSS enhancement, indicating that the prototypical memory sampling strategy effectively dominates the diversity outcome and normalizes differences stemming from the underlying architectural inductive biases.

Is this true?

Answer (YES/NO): NO